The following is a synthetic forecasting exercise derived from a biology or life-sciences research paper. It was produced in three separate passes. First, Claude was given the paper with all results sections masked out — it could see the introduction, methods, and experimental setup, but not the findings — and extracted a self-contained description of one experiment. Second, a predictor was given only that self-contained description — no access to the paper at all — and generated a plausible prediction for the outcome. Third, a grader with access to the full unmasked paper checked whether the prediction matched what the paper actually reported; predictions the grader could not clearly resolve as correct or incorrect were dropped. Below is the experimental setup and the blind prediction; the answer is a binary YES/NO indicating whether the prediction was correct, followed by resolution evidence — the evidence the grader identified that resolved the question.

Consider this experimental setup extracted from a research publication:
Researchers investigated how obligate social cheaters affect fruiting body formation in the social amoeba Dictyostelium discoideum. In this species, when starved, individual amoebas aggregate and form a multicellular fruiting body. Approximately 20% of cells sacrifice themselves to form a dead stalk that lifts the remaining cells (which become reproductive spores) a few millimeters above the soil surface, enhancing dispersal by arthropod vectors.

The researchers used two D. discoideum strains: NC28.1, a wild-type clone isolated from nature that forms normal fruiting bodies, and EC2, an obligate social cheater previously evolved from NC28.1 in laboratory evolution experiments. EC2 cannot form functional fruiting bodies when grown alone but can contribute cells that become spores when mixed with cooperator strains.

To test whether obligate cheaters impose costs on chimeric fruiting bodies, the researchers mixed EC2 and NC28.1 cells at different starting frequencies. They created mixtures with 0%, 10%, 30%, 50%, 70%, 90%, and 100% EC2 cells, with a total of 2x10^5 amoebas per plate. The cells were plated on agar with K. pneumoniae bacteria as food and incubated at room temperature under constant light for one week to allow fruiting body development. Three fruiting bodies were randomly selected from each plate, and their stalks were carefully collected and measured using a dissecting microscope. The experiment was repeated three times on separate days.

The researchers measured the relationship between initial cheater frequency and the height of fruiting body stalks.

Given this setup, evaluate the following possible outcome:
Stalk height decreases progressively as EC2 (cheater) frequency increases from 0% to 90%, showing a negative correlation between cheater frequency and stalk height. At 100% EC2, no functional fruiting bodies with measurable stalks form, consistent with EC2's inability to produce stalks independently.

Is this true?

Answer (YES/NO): YES